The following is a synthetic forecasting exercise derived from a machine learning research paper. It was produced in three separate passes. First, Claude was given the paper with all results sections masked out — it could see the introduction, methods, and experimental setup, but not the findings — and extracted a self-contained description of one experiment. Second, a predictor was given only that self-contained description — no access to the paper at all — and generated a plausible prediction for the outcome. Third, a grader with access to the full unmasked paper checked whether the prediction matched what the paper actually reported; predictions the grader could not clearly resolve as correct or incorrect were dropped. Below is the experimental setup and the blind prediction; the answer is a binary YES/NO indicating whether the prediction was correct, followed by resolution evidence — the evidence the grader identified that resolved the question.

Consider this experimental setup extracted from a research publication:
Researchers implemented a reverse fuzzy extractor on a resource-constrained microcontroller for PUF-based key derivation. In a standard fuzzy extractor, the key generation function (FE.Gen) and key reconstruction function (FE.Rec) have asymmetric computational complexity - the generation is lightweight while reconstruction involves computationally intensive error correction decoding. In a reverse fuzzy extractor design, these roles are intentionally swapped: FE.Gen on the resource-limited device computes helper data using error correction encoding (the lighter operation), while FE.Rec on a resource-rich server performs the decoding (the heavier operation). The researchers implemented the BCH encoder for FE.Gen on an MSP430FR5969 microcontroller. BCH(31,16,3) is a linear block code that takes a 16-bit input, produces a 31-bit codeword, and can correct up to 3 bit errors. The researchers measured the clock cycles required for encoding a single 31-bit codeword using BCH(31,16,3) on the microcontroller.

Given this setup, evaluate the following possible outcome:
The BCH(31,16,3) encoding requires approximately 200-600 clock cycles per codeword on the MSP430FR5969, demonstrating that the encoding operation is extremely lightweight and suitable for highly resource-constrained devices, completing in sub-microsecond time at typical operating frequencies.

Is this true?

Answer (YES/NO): NO